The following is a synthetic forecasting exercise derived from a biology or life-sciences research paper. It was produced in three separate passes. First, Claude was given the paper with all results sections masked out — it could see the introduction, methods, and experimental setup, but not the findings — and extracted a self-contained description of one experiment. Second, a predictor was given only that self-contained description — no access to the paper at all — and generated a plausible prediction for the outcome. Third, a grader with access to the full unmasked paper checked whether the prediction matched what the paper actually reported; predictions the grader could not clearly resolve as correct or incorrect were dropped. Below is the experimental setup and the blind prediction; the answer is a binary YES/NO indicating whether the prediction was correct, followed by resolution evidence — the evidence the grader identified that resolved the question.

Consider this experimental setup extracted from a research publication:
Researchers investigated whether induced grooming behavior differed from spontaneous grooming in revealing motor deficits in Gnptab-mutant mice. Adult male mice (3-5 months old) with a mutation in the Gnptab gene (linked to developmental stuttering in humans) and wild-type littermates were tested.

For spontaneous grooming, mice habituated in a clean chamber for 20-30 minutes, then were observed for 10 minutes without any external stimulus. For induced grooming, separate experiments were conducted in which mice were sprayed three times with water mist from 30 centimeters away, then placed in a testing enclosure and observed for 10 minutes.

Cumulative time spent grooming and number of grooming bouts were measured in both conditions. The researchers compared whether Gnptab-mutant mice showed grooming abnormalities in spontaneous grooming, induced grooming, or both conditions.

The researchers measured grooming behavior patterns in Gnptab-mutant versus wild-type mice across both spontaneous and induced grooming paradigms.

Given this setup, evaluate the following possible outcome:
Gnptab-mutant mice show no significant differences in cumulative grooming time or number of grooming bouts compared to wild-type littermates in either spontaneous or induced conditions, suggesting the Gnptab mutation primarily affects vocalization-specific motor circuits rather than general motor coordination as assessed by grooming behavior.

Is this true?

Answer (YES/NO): NO